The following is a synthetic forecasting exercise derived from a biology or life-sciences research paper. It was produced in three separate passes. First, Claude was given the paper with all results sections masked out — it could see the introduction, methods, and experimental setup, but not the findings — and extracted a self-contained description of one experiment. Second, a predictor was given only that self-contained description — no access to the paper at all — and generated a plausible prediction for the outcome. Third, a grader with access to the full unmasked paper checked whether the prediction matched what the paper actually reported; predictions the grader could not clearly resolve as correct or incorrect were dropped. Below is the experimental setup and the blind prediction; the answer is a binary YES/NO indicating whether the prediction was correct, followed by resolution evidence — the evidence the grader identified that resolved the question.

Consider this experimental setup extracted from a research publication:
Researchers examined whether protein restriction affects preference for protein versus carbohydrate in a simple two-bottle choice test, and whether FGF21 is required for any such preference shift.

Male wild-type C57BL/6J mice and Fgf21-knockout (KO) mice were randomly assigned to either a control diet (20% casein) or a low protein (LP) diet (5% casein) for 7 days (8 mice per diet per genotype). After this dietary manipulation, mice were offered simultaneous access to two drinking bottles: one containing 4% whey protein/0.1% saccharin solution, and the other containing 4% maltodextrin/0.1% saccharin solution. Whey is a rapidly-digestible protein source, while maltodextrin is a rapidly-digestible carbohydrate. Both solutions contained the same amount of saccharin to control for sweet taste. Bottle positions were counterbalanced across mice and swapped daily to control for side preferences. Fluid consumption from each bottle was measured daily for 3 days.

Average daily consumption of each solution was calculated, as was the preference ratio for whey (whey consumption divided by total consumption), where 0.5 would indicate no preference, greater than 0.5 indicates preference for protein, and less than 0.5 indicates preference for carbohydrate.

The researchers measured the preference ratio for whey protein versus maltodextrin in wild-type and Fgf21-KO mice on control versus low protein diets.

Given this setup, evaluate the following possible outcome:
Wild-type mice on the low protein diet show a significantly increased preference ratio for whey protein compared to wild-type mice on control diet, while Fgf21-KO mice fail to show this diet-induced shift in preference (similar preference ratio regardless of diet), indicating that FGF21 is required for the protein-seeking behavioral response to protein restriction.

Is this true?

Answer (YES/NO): YES